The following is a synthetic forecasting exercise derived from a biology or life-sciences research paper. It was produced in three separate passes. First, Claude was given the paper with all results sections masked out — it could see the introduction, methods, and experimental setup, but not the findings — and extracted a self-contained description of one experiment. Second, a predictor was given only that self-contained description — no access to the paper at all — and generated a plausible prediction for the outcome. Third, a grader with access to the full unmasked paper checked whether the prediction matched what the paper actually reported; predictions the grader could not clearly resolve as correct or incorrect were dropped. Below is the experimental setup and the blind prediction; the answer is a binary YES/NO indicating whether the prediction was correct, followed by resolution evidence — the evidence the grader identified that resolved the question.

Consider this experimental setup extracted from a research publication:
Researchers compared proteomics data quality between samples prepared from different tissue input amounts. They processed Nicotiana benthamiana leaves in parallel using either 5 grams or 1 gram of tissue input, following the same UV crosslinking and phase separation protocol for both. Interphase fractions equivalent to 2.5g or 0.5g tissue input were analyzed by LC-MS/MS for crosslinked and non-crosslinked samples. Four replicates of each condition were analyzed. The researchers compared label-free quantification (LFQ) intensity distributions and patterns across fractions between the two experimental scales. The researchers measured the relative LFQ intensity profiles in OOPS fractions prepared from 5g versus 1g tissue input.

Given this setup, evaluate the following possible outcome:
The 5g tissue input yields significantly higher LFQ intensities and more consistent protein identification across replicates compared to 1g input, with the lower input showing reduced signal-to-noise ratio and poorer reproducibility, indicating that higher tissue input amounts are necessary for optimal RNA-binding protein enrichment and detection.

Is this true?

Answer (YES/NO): YES